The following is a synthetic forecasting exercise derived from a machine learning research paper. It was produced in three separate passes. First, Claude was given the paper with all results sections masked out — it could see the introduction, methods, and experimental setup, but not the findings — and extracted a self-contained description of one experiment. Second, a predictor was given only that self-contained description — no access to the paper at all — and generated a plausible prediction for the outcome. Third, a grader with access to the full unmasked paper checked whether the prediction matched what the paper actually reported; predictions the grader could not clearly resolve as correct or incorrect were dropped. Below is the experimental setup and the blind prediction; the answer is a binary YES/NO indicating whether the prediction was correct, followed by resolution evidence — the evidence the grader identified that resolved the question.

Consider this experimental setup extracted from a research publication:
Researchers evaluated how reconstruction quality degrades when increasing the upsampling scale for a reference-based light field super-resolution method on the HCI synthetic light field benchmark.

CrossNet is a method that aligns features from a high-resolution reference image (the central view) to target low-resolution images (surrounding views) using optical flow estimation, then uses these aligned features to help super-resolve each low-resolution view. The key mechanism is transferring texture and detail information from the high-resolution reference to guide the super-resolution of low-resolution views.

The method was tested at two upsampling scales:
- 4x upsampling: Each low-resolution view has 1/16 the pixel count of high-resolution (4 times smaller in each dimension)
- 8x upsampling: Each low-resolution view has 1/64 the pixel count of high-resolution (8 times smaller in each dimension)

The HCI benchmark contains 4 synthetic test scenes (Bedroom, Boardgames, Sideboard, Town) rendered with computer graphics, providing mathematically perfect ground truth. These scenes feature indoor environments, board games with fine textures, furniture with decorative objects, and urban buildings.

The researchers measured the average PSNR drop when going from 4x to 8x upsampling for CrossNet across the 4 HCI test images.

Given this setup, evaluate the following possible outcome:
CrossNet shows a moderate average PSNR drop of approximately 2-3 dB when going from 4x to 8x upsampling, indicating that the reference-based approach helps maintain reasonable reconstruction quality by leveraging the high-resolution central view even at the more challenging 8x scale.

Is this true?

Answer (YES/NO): NO